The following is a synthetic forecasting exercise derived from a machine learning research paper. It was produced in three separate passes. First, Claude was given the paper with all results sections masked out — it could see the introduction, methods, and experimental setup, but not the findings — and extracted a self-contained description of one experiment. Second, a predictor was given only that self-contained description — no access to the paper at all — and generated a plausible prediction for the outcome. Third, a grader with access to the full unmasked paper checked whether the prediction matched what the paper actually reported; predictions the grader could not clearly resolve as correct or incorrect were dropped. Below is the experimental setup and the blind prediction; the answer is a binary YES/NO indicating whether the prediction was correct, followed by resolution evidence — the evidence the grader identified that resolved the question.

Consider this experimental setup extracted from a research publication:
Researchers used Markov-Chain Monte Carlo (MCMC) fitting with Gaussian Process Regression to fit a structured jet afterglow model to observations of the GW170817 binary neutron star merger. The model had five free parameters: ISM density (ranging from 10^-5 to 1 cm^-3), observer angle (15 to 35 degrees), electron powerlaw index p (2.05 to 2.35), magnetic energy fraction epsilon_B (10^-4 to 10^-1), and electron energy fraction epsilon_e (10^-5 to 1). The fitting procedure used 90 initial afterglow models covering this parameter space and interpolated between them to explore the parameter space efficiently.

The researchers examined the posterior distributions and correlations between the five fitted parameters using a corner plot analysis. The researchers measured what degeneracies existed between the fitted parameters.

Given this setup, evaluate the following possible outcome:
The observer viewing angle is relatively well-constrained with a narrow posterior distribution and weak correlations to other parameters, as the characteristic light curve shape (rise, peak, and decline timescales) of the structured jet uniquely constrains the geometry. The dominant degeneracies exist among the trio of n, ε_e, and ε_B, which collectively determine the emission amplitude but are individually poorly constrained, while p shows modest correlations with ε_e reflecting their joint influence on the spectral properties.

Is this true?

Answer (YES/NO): NO